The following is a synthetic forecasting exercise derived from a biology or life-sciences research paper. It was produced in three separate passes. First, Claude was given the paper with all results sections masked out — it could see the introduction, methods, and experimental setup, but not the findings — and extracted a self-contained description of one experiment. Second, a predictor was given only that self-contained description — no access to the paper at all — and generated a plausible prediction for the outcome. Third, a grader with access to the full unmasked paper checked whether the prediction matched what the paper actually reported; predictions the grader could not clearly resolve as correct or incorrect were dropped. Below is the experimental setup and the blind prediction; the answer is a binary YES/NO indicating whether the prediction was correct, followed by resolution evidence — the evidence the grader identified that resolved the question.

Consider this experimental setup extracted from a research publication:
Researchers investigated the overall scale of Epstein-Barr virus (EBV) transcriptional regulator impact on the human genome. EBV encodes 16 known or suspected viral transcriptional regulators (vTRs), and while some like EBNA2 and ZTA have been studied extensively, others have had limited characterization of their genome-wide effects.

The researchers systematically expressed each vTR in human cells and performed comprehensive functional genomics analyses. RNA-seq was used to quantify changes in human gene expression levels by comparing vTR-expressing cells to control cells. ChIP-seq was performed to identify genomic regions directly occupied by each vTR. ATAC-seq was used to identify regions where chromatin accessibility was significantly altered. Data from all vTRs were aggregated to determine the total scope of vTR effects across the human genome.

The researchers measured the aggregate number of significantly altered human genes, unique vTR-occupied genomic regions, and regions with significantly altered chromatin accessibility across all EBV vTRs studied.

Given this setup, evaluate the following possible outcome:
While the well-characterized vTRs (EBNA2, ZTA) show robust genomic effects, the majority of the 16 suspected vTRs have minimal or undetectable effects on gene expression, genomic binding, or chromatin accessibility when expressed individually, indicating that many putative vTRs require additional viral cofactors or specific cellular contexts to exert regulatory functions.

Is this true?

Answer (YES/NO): NO